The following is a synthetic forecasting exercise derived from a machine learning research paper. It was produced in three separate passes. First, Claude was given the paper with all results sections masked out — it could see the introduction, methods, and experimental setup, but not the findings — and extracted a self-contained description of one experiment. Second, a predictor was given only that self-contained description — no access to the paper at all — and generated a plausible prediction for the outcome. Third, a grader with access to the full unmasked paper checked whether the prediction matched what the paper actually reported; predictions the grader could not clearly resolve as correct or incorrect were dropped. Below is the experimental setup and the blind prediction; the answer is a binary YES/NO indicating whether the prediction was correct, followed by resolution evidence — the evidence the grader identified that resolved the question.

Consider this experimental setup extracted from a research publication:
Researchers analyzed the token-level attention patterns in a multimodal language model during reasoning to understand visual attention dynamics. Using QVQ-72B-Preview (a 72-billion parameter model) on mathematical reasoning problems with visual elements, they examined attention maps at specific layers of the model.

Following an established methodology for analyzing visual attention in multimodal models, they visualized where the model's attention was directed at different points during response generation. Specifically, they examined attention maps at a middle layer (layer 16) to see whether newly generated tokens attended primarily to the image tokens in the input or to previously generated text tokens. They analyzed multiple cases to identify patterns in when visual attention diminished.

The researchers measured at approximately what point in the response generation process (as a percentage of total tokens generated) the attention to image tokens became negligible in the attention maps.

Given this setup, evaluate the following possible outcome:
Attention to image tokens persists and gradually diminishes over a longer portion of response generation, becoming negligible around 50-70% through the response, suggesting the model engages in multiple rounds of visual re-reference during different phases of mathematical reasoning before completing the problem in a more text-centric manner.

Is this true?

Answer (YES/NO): NO